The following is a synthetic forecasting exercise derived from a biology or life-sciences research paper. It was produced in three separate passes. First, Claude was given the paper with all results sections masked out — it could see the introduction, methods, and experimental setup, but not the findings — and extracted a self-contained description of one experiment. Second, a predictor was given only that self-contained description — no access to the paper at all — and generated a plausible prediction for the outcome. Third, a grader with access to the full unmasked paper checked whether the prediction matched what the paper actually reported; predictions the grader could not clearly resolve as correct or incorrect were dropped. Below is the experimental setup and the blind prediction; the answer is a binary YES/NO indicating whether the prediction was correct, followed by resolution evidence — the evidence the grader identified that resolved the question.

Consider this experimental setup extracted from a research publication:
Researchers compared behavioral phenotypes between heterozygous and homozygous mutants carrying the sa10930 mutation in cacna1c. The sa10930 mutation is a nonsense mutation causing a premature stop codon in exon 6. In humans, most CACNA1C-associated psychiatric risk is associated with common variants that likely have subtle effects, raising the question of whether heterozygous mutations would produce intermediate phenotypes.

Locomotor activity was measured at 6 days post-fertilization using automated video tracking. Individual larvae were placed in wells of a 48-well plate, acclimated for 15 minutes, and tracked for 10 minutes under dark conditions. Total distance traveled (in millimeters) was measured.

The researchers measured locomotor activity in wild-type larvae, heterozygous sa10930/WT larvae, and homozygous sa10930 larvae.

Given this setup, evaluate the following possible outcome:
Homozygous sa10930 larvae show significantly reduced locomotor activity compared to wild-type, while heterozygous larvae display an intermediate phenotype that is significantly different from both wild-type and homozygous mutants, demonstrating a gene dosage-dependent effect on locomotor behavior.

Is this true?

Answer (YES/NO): NO